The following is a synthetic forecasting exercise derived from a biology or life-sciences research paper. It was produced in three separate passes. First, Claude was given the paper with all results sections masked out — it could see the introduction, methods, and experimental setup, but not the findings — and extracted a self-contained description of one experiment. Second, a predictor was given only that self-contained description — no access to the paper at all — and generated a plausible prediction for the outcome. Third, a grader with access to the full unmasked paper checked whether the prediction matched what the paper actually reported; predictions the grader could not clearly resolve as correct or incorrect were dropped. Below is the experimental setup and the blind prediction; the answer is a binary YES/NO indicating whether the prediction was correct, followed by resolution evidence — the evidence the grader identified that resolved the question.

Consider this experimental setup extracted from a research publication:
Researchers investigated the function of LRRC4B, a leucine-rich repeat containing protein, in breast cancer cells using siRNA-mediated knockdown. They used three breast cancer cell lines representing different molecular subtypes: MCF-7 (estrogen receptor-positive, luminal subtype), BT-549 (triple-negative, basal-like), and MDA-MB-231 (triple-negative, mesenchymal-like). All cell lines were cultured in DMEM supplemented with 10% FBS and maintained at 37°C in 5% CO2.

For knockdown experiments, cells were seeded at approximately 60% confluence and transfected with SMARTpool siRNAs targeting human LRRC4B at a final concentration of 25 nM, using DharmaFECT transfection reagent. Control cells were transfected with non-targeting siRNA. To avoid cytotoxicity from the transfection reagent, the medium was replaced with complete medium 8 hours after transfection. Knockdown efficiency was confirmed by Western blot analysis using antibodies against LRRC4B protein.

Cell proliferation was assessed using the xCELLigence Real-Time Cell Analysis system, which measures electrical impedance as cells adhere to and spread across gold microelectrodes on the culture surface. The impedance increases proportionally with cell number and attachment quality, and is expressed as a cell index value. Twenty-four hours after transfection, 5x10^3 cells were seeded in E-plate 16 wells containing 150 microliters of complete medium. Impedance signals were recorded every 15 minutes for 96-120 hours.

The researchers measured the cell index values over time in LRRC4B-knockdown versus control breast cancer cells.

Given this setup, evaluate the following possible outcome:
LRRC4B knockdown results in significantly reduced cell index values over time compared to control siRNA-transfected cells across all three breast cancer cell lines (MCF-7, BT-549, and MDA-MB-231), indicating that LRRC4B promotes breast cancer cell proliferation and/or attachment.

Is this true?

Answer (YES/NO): NO